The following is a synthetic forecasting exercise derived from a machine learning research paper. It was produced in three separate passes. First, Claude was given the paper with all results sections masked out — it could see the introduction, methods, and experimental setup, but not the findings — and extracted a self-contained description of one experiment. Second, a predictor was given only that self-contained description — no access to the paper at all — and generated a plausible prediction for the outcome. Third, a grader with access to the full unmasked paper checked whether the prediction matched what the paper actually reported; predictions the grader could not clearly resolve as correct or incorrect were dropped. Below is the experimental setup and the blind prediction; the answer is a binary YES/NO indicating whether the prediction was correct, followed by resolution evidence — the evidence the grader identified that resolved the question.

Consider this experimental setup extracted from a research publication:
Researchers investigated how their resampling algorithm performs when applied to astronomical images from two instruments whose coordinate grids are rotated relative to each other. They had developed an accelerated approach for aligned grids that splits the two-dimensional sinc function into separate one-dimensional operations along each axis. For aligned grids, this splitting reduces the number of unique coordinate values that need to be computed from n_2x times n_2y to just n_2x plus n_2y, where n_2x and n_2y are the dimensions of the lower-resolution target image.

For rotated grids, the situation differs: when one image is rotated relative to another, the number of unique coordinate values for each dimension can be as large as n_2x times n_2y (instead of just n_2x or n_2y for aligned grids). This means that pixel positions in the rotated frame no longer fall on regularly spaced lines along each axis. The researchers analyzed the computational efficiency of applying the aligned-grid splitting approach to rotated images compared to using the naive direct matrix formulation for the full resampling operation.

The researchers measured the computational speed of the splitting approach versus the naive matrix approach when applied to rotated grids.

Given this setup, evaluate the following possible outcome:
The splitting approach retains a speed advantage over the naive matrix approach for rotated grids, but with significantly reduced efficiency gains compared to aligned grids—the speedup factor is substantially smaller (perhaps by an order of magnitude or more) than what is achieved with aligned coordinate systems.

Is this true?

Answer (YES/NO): NO